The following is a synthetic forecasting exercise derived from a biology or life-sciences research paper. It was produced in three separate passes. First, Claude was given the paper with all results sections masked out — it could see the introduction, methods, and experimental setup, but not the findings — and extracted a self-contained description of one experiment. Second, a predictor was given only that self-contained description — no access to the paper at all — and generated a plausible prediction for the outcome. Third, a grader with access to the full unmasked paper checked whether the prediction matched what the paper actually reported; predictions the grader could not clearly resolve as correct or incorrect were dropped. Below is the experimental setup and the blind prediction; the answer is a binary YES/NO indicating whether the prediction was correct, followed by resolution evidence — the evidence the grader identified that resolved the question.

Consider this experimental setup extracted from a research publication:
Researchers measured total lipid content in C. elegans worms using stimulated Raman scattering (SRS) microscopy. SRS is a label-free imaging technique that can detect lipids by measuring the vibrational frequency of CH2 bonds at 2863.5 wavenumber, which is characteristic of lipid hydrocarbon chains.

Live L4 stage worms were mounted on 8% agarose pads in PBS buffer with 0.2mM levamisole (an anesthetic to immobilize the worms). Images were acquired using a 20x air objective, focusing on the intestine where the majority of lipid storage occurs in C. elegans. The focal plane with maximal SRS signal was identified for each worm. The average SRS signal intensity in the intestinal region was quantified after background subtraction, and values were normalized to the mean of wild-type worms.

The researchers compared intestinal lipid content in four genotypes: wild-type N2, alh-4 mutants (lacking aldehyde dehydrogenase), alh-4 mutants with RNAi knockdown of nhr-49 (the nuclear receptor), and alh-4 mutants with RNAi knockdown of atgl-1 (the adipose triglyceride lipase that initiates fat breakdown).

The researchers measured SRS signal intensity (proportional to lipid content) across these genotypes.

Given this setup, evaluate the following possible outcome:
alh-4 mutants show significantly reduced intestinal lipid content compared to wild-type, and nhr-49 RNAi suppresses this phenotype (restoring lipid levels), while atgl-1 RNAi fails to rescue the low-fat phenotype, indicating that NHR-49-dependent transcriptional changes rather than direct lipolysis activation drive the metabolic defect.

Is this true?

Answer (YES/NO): NO